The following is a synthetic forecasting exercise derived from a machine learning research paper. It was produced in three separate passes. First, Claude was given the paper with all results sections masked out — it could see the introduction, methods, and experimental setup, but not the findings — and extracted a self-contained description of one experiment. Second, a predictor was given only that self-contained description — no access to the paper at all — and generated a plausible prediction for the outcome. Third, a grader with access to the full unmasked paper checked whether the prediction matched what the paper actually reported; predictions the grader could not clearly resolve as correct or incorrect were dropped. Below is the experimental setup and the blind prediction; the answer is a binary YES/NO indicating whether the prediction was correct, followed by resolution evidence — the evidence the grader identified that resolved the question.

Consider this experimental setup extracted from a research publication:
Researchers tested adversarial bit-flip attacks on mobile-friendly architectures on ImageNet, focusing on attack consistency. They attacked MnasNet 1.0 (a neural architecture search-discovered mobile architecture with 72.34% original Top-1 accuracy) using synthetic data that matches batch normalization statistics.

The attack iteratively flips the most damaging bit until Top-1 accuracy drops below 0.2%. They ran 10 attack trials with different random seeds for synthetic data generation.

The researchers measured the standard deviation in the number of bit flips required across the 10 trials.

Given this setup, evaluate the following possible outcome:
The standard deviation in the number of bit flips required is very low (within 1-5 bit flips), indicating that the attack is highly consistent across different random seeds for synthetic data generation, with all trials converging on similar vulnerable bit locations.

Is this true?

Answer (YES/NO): YES